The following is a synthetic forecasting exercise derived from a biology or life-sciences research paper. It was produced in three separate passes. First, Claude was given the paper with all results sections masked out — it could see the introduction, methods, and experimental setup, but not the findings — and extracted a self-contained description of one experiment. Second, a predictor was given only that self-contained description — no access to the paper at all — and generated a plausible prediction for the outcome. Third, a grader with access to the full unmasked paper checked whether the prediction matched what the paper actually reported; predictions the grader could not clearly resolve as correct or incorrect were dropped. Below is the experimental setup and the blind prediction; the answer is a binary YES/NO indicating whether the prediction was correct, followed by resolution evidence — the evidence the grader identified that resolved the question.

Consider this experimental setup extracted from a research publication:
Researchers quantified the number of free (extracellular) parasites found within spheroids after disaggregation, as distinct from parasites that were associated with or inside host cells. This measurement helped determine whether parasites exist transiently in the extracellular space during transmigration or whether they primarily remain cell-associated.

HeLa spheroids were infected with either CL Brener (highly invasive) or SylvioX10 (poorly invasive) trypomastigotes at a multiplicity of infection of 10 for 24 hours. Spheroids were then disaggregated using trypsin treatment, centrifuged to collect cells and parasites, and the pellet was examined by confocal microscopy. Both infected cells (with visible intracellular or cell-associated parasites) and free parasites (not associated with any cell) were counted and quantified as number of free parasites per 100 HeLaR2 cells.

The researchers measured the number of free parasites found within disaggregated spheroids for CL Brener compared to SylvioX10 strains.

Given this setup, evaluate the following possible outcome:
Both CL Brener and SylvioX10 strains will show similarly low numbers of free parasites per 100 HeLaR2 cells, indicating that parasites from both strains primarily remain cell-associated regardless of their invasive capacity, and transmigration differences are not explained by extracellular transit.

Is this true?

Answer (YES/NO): NO